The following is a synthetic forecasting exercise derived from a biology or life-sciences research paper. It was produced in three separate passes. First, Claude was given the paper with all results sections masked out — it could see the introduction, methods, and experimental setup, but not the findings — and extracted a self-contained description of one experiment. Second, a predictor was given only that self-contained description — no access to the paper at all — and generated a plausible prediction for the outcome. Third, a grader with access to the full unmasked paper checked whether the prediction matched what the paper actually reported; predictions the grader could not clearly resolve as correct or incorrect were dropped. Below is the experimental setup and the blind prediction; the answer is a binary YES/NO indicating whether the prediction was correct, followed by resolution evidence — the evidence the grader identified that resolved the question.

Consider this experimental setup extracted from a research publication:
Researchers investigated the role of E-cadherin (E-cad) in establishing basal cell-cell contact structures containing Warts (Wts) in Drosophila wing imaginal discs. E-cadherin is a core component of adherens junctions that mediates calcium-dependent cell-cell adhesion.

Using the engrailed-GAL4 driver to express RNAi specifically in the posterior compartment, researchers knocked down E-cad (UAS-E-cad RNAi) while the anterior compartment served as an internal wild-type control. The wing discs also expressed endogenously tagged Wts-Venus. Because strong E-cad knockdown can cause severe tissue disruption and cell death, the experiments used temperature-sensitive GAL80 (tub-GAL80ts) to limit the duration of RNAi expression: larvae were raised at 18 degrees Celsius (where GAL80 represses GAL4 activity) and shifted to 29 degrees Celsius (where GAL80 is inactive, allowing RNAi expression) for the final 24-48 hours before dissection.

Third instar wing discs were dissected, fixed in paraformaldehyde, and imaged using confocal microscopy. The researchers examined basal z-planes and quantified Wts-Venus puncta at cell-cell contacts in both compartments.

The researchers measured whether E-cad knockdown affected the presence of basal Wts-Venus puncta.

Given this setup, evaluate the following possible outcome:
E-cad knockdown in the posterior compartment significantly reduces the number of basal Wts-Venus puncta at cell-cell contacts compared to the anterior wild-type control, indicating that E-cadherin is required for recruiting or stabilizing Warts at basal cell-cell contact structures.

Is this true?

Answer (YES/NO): YES